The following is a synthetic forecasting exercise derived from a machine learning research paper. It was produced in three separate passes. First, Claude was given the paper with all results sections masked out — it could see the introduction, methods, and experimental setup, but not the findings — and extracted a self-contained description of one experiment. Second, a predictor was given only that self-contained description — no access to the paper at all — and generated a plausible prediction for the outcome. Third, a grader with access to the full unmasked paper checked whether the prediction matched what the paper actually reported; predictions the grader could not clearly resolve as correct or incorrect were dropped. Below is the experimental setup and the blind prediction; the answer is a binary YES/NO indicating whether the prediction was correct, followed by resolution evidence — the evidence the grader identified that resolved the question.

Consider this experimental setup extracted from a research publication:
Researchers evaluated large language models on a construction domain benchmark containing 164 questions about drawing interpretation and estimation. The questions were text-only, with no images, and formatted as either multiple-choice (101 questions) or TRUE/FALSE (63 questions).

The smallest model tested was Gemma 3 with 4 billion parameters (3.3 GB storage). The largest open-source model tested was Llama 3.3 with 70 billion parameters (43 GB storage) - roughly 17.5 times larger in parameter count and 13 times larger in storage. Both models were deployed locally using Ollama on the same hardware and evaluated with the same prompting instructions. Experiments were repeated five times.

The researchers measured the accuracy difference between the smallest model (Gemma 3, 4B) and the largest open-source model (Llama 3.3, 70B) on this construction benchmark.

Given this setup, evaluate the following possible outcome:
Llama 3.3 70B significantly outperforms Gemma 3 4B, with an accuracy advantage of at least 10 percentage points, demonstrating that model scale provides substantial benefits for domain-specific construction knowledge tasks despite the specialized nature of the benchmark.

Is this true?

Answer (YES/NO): NO